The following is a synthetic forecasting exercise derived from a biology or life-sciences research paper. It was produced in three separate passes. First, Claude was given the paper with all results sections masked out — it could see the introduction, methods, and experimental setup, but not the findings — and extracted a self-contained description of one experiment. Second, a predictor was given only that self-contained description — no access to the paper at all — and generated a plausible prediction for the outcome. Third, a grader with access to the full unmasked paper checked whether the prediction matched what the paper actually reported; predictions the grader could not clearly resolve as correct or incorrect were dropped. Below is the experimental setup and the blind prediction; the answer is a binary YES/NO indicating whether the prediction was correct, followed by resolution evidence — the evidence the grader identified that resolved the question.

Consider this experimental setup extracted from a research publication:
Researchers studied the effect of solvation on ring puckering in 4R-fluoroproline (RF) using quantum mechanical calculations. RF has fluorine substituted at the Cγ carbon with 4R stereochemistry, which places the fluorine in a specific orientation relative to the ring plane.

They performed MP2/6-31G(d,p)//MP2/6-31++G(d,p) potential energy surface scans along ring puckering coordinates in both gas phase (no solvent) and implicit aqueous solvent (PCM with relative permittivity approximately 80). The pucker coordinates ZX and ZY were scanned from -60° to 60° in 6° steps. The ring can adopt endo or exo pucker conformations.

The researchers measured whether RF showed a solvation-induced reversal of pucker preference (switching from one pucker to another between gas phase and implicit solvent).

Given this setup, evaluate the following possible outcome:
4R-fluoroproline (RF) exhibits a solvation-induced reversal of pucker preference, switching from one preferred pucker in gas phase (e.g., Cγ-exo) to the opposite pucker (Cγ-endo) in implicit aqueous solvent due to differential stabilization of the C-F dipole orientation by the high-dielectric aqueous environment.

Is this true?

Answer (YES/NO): NO